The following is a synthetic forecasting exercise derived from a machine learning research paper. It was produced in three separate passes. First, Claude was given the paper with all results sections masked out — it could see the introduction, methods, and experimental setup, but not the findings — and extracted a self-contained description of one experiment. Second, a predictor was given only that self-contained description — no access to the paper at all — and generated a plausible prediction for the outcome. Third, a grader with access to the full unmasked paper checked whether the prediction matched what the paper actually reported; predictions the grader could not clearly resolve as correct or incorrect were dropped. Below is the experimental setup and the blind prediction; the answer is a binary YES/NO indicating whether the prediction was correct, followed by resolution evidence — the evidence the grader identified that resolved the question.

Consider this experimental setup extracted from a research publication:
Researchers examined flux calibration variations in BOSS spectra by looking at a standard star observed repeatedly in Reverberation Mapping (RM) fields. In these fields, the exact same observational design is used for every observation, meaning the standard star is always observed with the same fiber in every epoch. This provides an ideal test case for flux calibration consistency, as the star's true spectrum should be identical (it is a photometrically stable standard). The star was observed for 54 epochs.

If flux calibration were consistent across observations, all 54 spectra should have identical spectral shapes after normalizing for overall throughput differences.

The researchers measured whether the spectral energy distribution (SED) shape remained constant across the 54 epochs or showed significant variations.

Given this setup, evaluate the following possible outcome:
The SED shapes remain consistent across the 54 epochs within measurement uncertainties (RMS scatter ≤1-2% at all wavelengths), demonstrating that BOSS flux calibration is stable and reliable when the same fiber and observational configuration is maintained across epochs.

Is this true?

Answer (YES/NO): NO